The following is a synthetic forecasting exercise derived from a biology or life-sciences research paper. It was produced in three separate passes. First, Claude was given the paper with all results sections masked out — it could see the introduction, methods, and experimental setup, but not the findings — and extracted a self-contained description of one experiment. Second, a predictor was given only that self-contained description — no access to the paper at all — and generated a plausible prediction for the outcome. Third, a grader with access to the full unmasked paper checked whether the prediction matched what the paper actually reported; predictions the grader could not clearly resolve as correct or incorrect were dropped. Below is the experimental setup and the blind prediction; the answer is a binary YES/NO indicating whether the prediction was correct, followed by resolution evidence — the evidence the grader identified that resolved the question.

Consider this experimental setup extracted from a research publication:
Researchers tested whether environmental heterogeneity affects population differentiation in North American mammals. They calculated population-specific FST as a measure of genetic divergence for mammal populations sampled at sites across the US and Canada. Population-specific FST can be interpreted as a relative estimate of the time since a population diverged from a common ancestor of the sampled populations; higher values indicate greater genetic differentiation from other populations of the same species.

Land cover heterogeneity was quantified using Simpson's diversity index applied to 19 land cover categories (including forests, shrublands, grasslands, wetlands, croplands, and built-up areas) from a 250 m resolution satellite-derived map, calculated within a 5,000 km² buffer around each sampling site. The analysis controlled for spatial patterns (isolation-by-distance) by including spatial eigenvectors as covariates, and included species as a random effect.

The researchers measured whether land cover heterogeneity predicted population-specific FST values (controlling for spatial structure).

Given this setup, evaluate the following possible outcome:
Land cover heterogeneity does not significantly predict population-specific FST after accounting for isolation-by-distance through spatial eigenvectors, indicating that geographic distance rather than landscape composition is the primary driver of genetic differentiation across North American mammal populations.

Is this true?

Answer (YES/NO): NO